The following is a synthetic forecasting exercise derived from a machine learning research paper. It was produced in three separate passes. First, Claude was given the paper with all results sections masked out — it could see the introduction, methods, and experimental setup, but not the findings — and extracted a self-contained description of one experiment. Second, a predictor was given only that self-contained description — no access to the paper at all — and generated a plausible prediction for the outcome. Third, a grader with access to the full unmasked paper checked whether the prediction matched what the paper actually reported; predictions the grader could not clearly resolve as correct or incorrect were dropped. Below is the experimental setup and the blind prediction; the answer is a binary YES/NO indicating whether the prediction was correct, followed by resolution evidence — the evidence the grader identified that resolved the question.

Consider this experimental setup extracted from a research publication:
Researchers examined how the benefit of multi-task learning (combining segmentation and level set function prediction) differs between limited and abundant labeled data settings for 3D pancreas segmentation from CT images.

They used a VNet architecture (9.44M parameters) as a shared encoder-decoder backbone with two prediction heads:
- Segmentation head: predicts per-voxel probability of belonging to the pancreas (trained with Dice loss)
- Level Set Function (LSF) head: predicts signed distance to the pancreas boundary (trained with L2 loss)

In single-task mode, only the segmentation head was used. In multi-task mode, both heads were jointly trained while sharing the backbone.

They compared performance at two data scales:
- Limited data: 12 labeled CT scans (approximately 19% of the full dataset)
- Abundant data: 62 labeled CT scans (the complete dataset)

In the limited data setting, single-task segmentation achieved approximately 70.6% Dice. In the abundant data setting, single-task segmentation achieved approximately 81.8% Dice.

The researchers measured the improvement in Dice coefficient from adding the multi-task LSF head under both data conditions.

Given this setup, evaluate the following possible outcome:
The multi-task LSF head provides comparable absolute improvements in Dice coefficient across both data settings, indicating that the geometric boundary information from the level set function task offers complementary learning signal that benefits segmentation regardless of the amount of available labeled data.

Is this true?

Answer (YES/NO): NO